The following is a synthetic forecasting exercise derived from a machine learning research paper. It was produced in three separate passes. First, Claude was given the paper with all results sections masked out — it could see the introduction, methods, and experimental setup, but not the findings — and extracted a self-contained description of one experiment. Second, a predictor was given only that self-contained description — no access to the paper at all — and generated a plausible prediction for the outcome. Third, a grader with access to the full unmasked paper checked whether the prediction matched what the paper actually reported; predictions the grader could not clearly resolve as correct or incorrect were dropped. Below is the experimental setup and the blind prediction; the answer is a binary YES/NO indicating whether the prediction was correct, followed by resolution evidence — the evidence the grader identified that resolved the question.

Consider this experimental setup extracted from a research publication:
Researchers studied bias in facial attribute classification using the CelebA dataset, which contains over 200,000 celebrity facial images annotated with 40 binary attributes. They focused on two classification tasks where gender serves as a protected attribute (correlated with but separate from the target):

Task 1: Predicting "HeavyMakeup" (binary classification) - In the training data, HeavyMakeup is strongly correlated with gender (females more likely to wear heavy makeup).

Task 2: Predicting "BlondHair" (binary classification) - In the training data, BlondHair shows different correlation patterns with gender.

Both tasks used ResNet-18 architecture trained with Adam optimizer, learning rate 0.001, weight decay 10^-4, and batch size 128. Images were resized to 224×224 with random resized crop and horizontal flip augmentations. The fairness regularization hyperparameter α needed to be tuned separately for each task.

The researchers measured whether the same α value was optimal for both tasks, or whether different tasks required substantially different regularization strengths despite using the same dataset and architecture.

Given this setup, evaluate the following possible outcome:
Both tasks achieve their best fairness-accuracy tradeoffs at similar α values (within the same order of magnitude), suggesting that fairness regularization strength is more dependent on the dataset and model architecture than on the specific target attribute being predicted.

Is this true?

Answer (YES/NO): YES